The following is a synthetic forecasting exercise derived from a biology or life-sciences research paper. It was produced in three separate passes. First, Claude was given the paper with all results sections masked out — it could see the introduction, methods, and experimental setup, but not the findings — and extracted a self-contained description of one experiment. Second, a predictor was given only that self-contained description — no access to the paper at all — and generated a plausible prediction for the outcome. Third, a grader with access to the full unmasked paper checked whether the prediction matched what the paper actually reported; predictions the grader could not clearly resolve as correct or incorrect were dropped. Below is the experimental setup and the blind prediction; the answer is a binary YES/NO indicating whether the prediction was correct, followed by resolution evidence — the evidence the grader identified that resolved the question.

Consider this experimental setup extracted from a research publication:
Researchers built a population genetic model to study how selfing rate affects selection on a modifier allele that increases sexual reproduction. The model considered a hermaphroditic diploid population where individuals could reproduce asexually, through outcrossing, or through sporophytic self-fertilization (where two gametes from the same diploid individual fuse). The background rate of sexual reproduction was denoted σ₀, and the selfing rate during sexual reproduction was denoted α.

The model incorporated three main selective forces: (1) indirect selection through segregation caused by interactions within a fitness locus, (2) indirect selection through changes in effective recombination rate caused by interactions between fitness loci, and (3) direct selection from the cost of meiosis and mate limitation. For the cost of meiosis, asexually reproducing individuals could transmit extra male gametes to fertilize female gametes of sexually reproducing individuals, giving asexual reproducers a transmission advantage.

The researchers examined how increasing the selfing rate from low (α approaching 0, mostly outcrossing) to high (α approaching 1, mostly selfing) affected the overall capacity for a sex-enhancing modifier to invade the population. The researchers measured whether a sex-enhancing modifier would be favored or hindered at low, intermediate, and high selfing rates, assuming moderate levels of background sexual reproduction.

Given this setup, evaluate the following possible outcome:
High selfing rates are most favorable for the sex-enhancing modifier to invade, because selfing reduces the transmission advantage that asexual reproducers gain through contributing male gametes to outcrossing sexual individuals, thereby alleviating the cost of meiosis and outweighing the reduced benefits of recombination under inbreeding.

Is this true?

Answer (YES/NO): NO